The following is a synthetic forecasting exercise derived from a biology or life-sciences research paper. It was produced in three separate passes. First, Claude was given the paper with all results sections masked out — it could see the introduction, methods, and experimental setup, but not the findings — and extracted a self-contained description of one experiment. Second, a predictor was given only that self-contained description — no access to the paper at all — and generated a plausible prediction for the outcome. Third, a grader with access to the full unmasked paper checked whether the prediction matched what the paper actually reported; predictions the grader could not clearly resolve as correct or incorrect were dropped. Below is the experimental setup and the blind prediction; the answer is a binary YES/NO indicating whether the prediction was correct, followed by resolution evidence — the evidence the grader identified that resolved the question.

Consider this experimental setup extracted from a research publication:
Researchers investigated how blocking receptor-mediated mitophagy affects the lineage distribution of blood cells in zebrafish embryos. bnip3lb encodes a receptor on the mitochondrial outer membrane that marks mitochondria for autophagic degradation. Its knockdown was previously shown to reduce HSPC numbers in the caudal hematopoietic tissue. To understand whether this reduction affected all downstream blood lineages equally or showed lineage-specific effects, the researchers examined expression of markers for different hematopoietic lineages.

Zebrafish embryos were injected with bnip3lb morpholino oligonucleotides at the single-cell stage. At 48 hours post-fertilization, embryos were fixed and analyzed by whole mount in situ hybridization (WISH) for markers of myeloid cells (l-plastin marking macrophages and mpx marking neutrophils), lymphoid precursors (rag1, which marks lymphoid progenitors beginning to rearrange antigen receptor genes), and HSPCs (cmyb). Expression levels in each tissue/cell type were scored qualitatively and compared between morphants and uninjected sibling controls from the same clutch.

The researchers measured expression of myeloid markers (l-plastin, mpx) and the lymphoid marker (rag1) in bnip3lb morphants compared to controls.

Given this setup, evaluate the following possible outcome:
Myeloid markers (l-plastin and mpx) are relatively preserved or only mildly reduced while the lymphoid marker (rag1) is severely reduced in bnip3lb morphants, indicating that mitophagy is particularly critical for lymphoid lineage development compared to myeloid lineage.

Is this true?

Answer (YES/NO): NO